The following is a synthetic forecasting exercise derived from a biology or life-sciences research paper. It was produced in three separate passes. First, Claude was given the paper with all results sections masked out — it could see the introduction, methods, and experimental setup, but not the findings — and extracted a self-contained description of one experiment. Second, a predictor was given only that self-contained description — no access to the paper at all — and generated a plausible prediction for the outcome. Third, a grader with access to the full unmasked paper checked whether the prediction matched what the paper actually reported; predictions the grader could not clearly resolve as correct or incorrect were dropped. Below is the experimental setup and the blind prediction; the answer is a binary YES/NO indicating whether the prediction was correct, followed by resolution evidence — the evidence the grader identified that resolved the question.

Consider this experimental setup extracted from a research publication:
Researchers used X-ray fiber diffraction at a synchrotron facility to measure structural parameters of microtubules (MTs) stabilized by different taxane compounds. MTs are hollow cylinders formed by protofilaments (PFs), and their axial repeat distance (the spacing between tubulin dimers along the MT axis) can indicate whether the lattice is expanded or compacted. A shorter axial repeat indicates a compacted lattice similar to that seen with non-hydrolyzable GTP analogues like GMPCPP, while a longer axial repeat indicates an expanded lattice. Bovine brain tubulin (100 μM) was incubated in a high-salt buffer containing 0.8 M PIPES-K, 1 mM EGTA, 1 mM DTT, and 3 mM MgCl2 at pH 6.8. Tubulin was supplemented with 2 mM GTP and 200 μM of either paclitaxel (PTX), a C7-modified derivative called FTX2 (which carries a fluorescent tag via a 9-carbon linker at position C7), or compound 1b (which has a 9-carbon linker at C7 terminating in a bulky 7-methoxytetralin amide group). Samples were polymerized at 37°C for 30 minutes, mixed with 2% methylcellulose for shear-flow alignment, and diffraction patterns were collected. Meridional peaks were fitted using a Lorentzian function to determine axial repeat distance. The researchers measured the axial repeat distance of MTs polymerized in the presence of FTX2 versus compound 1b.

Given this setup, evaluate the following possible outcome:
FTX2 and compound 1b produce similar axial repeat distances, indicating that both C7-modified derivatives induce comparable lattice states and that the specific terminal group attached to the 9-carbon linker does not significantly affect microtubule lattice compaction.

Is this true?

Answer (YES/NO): YES